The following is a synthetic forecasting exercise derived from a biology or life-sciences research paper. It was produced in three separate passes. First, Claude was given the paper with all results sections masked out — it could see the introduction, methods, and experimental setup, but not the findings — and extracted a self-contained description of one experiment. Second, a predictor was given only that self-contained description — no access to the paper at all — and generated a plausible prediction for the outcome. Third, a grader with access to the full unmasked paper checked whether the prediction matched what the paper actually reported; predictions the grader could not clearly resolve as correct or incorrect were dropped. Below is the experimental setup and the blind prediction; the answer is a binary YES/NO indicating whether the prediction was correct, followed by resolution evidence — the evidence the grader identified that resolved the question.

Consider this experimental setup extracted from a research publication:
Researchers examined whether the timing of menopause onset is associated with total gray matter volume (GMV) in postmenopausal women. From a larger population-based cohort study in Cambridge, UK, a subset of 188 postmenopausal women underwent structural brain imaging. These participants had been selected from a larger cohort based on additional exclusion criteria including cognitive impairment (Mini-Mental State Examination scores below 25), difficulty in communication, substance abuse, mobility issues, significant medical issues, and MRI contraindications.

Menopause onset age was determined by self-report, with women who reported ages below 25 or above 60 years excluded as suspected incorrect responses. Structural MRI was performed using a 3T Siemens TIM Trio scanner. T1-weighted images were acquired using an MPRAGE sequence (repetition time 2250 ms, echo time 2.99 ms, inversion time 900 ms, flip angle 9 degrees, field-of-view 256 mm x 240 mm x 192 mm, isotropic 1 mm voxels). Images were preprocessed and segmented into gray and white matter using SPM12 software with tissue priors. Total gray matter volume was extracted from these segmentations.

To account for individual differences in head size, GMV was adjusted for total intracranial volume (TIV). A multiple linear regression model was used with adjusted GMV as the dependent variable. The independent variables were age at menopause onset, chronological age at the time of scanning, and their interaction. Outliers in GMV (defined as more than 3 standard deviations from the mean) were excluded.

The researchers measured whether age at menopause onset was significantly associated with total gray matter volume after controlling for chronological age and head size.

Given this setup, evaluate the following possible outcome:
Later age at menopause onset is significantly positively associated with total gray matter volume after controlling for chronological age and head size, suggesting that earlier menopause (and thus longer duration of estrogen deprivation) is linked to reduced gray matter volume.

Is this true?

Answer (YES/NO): YES